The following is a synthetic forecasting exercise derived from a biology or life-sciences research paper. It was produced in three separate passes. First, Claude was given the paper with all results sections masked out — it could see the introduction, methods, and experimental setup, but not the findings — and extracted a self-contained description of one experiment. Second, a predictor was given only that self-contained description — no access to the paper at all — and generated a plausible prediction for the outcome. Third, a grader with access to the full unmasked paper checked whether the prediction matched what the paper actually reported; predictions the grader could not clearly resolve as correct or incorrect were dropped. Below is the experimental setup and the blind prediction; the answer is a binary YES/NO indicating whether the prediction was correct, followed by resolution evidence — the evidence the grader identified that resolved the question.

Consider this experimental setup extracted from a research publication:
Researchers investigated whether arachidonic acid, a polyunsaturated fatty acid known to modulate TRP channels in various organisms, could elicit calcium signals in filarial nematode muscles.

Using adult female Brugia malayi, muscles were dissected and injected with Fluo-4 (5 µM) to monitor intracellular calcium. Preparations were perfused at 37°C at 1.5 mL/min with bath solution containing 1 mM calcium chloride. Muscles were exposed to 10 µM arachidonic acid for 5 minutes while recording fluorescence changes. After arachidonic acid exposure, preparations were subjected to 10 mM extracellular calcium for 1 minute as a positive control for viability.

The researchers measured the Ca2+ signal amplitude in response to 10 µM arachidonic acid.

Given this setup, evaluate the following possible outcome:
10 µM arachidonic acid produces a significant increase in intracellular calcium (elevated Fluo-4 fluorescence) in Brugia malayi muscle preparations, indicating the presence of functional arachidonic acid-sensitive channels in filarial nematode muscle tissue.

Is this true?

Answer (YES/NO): YES